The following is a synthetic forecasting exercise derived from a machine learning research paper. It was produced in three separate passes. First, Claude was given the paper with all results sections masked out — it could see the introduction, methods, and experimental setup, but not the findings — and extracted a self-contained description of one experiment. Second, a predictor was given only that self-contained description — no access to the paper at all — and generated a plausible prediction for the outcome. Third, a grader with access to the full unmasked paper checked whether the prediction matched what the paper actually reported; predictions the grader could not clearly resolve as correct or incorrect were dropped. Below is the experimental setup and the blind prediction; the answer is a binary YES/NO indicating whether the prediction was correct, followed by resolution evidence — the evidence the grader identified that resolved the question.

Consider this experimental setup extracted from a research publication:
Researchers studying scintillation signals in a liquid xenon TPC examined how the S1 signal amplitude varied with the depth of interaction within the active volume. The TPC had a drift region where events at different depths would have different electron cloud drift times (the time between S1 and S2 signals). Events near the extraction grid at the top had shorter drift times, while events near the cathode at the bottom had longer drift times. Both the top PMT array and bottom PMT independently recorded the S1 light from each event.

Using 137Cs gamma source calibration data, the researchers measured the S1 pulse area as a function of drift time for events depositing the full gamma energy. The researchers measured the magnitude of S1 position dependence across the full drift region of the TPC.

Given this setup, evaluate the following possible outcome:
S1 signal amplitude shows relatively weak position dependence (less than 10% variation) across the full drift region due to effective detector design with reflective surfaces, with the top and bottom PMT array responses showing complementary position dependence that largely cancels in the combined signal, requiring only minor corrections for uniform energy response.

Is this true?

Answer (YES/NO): NO